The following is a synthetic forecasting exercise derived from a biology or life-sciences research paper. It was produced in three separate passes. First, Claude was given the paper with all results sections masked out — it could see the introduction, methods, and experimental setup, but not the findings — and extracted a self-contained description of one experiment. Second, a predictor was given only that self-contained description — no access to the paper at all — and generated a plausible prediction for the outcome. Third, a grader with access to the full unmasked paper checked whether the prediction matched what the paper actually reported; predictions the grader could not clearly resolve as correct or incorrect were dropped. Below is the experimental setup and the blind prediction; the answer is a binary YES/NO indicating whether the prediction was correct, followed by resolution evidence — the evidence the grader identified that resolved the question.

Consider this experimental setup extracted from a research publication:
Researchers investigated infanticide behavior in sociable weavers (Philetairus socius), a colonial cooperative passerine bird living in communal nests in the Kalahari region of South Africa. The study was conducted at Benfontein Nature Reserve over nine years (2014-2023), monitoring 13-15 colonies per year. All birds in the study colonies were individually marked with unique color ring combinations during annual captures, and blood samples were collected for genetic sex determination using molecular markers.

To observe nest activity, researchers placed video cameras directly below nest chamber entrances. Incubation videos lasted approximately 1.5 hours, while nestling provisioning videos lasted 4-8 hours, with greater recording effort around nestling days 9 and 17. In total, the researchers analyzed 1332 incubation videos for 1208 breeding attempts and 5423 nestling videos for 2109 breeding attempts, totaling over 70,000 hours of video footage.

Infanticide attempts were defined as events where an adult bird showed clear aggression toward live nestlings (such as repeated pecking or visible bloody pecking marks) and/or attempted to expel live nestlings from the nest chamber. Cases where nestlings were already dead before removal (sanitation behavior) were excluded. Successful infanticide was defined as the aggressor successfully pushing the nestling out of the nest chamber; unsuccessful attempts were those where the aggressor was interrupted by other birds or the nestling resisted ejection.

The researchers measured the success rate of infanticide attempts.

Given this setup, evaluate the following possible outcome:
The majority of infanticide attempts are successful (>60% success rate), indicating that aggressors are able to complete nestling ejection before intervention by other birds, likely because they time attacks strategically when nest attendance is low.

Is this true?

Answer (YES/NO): YES